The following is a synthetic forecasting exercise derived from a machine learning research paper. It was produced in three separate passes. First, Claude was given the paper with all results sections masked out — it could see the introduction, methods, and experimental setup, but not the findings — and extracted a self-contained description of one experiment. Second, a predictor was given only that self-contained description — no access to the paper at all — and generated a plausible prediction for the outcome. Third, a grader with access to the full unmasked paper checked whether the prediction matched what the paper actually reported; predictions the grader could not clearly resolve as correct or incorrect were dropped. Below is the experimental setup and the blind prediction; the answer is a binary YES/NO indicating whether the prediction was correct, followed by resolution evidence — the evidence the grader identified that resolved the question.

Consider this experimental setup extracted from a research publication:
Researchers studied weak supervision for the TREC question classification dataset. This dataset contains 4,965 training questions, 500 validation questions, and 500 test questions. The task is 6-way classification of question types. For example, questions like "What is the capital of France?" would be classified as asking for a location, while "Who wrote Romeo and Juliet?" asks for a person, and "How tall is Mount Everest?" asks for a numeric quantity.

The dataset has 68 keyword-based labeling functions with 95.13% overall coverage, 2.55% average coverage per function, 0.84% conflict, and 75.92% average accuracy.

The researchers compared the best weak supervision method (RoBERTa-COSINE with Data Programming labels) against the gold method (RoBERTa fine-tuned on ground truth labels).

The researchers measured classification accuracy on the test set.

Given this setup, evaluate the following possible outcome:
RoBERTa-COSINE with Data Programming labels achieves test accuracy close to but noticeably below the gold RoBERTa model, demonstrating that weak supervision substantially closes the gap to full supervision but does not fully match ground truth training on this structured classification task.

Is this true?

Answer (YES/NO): NO